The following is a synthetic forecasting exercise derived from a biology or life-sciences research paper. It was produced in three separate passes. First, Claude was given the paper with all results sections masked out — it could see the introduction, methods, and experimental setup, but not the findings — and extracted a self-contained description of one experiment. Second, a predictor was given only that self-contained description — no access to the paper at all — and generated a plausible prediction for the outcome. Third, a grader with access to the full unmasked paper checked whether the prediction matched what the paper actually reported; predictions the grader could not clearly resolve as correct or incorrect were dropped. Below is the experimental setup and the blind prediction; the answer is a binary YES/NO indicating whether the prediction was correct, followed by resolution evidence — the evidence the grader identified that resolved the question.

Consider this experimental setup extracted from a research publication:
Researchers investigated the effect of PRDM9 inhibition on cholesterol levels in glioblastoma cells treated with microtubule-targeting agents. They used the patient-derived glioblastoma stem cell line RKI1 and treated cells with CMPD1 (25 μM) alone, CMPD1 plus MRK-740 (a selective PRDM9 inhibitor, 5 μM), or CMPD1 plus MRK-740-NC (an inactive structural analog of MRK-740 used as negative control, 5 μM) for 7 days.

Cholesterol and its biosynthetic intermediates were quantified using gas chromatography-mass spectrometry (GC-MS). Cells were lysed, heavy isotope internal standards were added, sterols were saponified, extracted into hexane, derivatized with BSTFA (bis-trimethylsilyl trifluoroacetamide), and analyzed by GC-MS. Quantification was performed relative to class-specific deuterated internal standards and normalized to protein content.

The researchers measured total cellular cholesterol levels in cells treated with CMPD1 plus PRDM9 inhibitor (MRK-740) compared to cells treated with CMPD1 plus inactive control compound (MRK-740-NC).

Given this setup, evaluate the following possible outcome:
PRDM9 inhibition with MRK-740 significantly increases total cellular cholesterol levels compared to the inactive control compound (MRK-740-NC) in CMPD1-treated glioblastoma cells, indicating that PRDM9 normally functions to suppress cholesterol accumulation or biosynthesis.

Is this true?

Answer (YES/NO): NO